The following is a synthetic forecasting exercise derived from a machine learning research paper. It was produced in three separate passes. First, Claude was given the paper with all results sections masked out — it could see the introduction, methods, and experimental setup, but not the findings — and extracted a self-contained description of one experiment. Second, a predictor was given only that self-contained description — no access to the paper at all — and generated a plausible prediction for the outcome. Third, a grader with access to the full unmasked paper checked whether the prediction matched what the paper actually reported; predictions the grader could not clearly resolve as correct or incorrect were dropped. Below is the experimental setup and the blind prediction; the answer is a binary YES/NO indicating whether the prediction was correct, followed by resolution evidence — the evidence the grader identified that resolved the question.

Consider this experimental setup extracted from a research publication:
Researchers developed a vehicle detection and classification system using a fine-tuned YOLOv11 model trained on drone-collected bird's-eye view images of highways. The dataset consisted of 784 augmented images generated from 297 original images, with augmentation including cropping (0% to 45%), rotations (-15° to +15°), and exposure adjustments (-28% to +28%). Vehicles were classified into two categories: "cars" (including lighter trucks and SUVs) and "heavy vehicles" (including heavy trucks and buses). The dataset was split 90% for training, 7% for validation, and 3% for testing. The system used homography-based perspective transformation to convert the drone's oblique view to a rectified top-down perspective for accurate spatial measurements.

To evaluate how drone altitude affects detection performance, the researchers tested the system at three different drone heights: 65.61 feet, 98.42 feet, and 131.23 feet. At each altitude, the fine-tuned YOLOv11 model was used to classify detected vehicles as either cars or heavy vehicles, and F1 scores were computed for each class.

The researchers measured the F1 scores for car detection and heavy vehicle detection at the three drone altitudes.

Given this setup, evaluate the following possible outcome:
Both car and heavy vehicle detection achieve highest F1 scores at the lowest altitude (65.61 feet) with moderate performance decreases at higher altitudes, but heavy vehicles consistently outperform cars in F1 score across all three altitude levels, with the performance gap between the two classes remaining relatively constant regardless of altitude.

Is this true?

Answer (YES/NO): NO